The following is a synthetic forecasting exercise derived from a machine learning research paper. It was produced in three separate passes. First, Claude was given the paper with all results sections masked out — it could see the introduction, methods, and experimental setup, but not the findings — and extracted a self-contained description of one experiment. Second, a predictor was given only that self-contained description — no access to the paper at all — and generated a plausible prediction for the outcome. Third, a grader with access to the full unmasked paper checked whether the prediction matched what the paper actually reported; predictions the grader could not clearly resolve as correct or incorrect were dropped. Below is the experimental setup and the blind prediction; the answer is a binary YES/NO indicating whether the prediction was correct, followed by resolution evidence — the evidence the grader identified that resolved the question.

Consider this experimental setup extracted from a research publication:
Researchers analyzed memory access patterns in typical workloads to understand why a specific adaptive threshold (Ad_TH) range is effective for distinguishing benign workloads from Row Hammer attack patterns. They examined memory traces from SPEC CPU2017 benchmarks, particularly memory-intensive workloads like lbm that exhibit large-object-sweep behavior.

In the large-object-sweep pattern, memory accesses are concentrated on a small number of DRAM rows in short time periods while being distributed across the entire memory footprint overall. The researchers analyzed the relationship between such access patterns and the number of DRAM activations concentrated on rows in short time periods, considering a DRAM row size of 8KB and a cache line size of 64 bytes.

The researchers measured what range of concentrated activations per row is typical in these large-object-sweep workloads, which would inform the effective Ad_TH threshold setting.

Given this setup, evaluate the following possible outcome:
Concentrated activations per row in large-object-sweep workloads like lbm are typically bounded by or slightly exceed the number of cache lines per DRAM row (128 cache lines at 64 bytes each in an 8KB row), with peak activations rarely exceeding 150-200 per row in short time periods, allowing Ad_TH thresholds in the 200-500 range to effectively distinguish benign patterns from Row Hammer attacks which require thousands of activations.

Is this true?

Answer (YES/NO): NO